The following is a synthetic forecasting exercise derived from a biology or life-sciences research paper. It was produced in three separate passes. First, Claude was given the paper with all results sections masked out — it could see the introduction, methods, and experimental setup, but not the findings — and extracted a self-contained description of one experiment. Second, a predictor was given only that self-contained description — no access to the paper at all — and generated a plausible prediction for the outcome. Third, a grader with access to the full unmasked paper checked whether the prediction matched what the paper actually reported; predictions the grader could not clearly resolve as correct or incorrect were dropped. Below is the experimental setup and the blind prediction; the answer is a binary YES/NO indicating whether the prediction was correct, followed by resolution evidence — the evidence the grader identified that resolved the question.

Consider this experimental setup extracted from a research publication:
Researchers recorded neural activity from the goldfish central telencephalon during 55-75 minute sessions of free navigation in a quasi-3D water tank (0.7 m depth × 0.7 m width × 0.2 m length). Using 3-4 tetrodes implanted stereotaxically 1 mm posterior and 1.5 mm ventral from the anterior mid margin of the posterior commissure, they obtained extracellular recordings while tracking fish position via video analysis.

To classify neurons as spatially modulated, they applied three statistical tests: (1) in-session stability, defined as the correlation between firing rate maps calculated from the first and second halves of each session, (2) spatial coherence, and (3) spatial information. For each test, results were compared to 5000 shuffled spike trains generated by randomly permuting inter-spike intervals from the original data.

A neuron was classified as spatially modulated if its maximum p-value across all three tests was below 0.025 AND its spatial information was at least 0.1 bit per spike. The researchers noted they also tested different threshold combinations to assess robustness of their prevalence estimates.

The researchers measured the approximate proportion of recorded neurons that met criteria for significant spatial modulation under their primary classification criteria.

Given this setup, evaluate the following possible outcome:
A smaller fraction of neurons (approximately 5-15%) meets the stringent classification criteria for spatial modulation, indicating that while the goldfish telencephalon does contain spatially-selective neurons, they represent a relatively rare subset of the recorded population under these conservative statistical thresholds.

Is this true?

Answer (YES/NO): NO